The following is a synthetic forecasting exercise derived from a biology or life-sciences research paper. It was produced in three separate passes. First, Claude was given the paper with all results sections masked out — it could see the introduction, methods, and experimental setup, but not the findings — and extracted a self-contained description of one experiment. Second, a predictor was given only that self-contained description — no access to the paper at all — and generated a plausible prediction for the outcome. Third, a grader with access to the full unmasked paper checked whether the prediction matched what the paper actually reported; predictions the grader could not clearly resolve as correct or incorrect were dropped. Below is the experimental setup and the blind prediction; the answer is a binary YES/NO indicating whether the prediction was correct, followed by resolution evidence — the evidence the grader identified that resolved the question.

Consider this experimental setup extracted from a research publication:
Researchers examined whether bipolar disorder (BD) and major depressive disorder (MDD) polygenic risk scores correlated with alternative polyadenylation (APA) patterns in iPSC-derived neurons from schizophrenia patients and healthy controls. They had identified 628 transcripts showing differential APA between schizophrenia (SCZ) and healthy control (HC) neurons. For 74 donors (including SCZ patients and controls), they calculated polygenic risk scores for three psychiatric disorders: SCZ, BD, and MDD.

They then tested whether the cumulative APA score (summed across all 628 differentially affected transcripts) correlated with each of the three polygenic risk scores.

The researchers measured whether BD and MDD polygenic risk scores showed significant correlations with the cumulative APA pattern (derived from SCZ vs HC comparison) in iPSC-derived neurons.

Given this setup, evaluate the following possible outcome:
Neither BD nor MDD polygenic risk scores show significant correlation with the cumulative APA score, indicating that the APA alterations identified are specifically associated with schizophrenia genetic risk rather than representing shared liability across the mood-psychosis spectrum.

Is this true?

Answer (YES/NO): YES